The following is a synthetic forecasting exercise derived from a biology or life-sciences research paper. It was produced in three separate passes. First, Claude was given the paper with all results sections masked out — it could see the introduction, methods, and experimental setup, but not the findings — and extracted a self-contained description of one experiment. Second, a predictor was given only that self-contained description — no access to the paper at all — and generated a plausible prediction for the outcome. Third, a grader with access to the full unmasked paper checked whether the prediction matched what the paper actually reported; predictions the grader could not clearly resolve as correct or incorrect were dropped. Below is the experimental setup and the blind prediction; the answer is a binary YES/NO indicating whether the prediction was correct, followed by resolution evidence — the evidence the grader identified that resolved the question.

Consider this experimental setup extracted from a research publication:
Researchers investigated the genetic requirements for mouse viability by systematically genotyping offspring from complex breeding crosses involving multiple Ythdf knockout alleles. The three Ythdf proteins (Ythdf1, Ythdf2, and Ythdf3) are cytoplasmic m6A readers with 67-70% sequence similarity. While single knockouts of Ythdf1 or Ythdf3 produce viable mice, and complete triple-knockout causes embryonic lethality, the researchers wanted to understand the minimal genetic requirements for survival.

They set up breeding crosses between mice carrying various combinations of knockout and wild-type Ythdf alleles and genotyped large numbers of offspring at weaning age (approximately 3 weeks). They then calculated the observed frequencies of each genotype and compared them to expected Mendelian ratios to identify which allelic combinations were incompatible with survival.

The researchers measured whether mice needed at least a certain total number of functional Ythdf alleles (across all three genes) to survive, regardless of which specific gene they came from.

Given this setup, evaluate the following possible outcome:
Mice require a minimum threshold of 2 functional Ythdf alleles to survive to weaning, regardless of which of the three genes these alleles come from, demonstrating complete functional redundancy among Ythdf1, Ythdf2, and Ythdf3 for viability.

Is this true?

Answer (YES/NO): NO